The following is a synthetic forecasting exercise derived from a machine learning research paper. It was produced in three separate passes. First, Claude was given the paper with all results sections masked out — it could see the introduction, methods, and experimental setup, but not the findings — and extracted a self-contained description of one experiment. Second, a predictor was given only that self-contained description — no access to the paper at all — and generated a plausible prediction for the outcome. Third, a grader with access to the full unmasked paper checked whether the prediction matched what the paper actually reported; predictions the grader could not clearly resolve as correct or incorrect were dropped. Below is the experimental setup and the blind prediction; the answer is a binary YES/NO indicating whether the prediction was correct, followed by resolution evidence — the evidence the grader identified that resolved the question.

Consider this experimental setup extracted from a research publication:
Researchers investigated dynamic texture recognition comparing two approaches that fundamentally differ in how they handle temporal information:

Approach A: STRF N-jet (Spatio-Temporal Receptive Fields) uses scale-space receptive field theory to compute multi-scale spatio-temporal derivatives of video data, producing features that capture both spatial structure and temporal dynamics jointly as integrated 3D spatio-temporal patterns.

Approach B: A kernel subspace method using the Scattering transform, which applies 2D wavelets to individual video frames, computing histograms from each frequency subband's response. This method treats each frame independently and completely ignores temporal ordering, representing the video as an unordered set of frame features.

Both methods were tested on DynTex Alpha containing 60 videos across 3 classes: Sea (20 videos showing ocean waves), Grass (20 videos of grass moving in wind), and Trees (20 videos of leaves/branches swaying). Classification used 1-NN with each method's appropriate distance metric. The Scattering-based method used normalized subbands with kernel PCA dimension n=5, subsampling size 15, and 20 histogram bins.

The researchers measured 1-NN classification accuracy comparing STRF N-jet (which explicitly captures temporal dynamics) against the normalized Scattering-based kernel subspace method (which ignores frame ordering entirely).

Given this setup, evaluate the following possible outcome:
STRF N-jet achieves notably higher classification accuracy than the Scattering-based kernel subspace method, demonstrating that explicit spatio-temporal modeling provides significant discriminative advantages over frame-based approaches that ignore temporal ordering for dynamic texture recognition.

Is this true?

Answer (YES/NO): NO